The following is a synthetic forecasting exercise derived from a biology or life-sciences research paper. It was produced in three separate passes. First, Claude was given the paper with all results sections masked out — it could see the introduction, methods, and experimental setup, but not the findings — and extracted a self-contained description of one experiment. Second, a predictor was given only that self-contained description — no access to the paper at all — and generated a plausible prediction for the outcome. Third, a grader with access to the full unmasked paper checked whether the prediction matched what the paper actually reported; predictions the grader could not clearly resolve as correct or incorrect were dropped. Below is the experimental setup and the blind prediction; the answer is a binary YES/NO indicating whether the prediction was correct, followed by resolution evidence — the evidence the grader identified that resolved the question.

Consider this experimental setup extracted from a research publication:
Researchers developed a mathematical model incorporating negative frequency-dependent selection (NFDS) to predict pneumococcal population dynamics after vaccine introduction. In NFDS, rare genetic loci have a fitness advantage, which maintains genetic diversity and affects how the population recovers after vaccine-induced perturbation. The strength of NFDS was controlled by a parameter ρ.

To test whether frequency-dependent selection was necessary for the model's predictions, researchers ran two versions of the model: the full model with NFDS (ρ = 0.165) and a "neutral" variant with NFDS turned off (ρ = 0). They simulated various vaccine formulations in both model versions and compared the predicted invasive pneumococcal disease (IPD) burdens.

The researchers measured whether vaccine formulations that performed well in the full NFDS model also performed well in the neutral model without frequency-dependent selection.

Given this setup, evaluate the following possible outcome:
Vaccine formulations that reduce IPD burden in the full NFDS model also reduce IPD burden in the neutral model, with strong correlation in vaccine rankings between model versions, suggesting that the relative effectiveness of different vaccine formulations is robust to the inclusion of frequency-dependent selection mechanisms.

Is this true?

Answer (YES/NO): YES